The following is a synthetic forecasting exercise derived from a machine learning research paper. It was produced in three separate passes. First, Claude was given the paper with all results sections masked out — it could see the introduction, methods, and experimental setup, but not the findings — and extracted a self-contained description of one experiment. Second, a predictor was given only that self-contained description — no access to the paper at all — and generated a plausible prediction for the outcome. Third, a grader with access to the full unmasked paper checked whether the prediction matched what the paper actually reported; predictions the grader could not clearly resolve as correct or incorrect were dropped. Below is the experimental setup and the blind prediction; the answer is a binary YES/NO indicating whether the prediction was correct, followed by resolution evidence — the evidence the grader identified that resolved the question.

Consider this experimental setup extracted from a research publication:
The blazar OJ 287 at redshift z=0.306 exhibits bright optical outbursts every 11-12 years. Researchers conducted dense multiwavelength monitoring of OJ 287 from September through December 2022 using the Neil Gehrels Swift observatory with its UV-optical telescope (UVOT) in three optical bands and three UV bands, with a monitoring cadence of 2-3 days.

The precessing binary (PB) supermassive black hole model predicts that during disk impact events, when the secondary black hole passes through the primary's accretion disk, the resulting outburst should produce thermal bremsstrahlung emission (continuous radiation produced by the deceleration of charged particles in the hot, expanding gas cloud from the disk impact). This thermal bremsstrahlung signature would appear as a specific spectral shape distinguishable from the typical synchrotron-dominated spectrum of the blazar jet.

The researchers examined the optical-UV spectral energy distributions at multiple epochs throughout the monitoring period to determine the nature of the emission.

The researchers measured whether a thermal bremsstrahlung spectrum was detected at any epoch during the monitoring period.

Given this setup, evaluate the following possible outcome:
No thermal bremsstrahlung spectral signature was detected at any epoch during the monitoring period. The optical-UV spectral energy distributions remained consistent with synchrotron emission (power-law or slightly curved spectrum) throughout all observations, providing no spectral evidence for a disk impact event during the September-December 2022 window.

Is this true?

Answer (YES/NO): YES